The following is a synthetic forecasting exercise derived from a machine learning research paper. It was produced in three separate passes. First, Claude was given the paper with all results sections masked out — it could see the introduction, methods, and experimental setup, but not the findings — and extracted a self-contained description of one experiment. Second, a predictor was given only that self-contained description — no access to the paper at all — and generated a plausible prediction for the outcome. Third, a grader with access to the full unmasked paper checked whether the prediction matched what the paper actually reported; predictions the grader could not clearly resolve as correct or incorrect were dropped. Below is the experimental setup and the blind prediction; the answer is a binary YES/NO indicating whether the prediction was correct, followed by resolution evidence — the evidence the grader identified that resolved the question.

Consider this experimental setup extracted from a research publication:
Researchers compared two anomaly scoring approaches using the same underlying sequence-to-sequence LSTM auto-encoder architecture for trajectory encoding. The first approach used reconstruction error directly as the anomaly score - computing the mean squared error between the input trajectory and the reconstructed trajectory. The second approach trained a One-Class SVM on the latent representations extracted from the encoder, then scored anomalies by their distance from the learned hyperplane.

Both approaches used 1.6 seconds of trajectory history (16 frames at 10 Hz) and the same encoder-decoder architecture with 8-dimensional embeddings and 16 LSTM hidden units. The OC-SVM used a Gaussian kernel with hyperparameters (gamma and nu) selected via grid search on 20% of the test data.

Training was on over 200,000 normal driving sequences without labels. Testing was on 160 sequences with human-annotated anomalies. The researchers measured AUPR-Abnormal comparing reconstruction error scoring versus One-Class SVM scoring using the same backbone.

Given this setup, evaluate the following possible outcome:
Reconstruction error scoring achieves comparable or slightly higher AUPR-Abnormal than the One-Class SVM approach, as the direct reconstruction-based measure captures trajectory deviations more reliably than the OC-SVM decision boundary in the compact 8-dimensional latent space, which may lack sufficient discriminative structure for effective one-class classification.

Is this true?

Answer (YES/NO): NO